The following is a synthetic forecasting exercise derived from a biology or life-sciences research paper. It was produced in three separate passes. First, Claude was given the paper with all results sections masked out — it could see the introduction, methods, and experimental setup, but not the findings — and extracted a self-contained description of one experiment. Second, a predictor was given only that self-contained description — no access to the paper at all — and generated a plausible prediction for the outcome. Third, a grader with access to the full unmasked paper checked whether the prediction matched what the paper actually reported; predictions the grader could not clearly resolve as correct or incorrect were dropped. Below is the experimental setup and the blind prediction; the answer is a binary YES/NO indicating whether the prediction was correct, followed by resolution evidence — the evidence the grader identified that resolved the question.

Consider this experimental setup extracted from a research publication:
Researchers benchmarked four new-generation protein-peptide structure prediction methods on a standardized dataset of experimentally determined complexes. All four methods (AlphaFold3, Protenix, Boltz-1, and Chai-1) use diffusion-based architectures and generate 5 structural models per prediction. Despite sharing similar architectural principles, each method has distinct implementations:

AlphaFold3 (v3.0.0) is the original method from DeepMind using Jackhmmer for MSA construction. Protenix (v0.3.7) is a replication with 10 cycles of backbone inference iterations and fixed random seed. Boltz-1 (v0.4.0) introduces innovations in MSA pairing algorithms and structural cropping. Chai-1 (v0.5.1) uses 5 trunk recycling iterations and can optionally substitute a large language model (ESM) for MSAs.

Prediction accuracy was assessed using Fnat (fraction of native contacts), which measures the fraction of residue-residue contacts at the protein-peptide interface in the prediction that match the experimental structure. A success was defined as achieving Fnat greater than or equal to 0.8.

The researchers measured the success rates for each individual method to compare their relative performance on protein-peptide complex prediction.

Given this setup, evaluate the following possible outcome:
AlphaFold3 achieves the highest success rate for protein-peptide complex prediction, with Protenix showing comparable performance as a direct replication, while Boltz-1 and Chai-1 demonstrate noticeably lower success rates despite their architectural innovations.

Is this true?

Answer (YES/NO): NO